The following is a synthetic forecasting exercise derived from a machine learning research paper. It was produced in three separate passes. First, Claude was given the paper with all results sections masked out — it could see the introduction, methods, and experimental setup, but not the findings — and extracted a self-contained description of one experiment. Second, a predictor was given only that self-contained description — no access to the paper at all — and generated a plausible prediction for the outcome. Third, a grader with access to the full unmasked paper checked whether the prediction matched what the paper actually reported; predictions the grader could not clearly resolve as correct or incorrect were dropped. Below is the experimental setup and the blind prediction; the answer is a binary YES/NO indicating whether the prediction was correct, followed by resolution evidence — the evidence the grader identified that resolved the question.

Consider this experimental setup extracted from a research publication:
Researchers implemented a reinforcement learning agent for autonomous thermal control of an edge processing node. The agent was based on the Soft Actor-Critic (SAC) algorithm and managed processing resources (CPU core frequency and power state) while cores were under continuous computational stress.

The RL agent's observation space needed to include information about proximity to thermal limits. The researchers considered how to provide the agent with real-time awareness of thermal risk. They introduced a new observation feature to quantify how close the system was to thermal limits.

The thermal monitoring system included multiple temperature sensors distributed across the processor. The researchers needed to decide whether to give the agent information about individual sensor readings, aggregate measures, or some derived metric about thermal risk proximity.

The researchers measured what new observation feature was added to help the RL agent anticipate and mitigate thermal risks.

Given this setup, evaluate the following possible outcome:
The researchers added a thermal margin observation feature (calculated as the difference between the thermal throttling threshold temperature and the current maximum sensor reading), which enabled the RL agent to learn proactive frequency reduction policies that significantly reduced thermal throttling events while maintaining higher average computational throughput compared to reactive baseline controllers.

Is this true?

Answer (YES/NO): NO